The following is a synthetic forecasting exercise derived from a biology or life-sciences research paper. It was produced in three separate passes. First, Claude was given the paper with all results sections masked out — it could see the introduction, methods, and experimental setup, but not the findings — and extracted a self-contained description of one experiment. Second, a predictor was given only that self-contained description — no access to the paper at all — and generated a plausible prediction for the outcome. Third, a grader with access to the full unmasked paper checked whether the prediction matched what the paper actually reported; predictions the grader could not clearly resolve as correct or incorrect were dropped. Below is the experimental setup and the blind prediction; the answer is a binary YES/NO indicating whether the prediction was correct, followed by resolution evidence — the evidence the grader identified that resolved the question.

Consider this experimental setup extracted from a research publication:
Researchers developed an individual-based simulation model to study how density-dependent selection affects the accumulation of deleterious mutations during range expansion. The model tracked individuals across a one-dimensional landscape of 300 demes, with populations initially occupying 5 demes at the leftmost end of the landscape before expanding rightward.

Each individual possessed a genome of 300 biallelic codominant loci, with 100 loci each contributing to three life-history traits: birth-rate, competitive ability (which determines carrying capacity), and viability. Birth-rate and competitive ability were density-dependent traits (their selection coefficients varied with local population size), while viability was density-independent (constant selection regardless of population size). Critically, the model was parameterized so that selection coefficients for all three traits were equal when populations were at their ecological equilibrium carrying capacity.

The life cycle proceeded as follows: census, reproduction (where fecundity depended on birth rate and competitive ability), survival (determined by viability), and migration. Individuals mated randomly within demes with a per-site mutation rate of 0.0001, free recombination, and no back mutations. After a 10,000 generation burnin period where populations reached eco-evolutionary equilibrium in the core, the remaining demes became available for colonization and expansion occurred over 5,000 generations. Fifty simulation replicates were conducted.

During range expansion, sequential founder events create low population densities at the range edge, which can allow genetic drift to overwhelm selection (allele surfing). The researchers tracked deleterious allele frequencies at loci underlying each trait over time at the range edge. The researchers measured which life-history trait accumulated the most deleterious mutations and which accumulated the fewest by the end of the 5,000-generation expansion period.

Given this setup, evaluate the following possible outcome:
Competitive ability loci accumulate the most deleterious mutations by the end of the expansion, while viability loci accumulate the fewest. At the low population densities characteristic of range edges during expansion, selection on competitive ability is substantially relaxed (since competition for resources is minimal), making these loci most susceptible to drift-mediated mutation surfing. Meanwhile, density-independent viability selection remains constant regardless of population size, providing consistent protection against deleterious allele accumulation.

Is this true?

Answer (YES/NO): NO